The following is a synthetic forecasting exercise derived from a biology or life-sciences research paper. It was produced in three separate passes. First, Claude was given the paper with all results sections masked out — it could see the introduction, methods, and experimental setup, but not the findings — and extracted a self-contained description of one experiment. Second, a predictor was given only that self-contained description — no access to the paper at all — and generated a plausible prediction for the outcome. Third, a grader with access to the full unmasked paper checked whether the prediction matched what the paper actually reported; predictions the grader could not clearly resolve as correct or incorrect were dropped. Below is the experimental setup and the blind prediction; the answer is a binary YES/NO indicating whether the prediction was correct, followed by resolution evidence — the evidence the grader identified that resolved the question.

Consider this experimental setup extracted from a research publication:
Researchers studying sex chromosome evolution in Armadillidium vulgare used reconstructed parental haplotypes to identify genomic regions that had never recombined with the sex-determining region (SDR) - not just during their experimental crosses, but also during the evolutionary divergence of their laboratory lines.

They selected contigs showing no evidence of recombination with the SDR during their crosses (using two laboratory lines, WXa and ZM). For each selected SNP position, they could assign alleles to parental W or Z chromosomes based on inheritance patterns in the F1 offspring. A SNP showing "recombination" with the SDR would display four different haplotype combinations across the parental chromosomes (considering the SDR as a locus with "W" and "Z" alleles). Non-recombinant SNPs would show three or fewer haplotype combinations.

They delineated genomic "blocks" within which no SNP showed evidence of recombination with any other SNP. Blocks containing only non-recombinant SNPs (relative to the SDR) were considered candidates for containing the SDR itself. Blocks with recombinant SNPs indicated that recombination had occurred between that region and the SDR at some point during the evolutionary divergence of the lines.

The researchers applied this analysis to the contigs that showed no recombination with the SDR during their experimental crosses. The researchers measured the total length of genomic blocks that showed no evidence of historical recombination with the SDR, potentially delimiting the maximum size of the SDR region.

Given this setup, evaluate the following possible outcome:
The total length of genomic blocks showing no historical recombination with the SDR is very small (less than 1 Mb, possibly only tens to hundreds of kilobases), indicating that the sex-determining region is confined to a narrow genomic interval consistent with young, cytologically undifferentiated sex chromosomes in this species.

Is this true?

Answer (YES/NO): YES